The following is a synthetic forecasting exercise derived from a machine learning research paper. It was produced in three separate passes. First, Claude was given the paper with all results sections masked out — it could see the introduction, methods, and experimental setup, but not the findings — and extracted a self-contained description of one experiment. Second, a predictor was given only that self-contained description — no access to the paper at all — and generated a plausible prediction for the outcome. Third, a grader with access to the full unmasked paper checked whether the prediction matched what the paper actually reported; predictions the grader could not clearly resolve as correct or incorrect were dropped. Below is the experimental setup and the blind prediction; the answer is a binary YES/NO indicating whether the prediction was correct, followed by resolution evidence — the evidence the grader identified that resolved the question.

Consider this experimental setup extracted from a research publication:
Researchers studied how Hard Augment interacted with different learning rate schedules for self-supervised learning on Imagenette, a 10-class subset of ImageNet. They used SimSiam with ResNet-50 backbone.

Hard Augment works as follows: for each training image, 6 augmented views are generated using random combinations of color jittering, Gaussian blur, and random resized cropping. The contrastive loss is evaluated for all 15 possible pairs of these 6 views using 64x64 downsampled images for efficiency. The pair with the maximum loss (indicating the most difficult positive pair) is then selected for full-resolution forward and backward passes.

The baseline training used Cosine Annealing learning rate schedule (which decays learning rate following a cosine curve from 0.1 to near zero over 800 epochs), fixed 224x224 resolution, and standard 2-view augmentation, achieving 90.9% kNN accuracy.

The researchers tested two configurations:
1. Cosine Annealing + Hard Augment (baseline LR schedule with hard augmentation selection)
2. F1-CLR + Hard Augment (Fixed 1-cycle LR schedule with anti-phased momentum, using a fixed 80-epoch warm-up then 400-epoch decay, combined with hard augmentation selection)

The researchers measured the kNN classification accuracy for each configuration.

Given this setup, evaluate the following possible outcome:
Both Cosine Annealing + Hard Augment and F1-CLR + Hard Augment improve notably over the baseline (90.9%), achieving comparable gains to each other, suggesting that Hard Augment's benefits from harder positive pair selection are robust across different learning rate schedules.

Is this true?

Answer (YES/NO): NO